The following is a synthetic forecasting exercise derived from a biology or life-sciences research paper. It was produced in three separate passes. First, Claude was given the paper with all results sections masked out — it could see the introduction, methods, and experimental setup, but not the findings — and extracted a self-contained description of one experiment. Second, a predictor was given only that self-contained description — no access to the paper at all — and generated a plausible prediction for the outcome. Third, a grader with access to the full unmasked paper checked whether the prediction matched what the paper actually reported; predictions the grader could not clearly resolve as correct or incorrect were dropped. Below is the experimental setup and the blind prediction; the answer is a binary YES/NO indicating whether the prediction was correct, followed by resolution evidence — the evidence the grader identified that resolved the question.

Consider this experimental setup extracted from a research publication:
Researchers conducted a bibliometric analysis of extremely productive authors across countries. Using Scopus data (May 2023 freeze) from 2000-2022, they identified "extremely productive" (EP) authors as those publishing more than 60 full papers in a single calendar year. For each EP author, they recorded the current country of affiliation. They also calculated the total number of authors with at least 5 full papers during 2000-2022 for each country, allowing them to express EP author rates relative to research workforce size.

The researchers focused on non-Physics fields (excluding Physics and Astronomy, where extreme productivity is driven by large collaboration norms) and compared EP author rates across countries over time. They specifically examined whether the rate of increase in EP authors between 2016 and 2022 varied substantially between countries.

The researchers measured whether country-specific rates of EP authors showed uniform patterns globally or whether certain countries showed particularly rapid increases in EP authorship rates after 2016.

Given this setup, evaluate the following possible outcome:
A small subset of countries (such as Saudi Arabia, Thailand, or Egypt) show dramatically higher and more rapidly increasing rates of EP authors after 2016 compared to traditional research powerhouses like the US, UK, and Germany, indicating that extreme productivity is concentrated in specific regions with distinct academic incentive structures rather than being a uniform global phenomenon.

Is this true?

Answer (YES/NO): YES